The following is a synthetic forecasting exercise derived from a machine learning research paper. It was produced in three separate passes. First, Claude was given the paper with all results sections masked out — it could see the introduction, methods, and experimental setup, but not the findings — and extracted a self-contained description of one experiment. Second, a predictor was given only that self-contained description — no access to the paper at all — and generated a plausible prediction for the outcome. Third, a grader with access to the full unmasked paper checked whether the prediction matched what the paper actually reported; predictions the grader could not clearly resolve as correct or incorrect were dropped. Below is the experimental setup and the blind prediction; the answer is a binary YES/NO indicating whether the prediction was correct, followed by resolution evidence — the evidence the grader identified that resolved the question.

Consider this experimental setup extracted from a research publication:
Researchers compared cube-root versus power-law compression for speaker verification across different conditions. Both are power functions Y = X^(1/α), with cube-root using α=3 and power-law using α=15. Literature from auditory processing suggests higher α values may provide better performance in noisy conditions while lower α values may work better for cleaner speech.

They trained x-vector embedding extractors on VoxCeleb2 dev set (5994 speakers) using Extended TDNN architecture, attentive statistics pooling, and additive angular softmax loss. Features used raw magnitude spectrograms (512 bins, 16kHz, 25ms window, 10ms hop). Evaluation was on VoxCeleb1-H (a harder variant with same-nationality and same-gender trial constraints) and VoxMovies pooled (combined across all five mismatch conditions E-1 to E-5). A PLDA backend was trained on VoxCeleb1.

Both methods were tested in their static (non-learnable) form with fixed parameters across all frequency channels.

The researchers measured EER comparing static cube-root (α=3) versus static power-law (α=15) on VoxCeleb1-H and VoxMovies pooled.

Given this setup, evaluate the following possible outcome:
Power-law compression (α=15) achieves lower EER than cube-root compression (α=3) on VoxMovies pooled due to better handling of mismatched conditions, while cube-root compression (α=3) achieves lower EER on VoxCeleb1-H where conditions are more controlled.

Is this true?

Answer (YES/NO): NO